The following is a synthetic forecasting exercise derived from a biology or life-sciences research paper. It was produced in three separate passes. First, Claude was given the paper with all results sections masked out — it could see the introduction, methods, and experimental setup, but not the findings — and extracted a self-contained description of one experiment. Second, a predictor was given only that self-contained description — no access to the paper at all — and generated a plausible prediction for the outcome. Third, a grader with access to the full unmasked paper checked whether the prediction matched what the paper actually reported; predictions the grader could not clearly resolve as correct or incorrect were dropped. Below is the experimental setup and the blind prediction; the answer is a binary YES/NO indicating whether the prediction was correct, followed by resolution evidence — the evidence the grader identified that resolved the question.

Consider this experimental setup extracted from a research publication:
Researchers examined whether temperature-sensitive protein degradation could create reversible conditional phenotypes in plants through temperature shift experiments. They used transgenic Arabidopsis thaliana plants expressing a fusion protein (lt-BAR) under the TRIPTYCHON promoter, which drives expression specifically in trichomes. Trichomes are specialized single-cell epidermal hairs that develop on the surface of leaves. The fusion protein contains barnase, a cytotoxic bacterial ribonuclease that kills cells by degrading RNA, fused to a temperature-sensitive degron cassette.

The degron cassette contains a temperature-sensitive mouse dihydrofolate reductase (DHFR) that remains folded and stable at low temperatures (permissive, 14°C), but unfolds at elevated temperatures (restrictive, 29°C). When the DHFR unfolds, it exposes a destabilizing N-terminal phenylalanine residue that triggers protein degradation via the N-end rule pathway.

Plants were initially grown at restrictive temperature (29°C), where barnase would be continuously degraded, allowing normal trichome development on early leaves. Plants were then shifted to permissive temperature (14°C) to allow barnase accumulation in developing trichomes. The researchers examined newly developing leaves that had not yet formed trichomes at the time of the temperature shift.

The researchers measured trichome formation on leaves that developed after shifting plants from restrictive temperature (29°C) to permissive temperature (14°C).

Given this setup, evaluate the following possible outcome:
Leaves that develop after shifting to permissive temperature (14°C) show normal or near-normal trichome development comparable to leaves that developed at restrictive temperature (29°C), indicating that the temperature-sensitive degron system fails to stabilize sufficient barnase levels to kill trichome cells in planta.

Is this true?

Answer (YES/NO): NO